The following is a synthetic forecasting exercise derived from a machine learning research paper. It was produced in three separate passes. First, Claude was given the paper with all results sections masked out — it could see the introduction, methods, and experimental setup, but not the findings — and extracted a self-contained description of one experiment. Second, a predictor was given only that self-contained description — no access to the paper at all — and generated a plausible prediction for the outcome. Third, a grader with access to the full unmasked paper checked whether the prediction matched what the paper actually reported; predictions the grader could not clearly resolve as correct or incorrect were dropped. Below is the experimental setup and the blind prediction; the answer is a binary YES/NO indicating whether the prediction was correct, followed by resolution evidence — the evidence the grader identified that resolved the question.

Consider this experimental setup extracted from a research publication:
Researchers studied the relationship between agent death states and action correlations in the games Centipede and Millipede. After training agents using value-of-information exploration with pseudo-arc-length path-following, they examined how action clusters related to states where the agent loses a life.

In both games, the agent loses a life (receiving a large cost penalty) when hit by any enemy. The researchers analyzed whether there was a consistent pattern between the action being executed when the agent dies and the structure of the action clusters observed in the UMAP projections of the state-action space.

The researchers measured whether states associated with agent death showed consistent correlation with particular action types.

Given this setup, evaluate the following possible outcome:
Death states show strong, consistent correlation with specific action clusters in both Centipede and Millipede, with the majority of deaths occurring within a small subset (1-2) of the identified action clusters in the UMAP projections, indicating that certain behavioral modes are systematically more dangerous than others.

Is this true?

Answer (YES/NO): NO